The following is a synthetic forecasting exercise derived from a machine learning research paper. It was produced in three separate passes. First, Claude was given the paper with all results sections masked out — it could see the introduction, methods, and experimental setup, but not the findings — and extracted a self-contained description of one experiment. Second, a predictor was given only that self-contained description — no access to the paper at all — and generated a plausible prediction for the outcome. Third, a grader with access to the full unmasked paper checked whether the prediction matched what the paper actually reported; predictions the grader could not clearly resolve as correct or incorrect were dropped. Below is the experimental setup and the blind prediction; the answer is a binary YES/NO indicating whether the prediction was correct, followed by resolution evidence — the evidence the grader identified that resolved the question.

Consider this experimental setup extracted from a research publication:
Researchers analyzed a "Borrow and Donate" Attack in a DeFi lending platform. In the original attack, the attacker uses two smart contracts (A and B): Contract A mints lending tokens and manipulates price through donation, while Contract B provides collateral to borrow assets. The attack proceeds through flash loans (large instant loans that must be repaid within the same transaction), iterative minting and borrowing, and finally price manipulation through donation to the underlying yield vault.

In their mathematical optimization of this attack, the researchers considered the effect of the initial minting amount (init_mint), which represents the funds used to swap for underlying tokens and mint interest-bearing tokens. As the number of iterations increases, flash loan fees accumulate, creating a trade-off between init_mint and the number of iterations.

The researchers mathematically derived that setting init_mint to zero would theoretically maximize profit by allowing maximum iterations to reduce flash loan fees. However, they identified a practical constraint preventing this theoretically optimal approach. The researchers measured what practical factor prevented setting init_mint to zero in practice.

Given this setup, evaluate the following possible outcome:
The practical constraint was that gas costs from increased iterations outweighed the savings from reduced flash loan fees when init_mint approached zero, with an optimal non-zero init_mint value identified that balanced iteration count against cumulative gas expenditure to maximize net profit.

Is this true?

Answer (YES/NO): NO